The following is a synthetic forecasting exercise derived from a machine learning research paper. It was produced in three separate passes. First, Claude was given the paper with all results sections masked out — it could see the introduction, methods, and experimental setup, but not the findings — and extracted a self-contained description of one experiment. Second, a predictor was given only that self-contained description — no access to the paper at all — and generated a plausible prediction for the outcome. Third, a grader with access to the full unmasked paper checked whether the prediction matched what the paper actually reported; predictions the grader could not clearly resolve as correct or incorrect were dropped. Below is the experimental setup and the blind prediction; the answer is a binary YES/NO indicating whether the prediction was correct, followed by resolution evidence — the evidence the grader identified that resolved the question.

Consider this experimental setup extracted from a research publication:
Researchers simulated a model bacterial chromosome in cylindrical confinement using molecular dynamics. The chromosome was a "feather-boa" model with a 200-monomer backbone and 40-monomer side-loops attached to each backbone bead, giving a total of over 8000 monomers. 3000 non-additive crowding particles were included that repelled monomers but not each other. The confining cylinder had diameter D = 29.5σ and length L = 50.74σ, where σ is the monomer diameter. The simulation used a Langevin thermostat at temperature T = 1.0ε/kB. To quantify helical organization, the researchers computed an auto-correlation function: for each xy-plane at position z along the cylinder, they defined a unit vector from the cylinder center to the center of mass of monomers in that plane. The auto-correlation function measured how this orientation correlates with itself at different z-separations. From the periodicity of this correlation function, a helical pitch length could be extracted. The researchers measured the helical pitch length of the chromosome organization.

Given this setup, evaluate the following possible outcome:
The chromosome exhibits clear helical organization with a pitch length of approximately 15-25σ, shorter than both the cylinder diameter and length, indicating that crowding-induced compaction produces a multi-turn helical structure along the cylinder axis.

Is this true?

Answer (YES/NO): NO